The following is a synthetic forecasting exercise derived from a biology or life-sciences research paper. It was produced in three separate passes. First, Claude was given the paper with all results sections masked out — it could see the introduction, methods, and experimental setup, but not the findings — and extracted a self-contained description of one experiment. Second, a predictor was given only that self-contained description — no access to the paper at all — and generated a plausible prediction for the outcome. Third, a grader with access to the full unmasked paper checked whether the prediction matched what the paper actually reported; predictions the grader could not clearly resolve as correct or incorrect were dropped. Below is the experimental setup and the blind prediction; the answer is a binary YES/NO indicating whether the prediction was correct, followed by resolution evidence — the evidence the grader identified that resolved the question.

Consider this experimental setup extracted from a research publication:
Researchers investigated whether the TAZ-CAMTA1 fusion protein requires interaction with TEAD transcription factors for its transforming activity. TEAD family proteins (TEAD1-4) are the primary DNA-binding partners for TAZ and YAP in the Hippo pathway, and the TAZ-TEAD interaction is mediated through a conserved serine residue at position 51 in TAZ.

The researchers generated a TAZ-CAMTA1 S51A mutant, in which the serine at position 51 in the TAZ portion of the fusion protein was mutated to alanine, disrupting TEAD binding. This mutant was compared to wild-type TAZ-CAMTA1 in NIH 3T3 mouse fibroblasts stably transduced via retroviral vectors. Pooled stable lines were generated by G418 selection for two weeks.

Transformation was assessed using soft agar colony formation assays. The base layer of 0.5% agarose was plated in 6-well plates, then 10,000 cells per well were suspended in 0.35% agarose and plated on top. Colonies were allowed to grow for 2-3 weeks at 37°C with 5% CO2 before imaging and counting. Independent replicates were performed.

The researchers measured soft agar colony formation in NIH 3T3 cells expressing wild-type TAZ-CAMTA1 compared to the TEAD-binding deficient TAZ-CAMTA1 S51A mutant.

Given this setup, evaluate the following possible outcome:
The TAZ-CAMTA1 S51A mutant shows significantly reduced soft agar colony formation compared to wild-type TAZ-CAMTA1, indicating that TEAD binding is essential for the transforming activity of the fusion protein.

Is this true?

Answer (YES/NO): YES